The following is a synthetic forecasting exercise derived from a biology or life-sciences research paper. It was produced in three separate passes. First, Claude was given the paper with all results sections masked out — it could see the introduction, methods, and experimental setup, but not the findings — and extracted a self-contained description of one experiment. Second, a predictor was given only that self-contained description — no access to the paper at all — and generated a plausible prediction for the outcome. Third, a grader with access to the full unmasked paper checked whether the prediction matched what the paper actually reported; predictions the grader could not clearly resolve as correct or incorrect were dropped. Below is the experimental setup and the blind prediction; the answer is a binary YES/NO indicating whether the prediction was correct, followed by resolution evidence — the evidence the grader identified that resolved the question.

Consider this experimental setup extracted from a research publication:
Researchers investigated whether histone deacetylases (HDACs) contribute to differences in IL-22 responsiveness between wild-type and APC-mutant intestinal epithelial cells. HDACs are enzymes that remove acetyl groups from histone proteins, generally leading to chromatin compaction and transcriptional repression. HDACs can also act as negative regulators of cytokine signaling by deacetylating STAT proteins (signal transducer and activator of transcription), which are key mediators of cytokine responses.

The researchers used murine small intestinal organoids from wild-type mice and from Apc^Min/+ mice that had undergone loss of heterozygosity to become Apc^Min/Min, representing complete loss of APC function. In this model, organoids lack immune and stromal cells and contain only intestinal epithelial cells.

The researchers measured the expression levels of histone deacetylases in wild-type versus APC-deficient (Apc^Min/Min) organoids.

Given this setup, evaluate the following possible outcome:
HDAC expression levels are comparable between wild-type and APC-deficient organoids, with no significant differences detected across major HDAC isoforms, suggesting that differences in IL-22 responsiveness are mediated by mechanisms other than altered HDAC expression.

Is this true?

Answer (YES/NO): NO